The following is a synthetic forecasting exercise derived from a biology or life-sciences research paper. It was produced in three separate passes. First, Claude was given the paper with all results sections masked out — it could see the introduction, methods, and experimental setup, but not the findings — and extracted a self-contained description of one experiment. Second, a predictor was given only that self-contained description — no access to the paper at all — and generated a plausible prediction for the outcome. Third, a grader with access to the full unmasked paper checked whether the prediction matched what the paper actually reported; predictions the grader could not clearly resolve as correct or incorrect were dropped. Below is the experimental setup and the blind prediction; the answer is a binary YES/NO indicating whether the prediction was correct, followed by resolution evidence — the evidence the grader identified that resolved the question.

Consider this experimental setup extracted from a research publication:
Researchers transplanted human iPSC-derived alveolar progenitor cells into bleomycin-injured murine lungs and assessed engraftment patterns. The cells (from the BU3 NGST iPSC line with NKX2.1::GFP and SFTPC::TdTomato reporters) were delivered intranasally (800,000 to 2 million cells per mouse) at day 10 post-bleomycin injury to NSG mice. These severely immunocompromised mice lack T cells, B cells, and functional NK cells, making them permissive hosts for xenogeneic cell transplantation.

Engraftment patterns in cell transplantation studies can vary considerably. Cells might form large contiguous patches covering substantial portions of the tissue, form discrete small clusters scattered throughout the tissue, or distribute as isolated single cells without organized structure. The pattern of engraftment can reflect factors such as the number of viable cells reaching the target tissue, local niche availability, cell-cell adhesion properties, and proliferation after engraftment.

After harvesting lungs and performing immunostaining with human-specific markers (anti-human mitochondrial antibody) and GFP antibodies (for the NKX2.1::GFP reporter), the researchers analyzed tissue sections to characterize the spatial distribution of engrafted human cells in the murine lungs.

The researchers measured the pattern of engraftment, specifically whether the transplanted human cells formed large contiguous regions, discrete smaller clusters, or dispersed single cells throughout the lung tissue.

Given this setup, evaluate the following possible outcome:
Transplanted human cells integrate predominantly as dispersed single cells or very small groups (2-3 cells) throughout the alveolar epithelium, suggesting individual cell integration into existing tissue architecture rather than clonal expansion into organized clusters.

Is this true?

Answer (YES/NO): NO